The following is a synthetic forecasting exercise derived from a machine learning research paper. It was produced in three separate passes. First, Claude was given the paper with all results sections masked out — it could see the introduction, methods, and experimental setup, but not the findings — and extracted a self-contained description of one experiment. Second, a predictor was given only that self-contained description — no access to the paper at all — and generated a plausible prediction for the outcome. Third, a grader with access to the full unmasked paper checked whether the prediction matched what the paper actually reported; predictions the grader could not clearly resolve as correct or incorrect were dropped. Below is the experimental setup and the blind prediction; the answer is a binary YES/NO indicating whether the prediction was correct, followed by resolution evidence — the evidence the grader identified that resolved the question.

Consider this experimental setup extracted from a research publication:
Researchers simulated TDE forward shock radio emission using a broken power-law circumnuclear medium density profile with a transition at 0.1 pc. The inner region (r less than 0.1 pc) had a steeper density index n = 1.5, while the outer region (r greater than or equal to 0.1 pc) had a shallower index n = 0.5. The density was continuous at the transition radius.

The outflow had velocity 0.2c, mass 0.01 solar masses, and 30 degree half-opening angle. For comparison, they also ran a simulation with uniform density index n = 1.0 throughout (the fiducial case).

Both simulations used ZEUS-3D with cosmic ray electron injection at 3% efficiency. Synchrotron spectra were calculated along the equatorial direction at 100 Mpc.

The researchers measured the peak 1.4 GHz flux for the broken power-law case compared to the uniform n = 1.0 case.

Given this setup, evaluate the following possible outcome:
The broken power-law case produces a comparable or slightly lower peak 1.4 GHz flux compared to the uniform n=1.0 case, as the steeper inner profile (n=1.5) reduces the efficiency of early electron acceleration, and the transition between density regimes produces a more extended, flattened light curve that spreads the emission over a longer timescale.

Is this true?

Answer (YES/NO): NO